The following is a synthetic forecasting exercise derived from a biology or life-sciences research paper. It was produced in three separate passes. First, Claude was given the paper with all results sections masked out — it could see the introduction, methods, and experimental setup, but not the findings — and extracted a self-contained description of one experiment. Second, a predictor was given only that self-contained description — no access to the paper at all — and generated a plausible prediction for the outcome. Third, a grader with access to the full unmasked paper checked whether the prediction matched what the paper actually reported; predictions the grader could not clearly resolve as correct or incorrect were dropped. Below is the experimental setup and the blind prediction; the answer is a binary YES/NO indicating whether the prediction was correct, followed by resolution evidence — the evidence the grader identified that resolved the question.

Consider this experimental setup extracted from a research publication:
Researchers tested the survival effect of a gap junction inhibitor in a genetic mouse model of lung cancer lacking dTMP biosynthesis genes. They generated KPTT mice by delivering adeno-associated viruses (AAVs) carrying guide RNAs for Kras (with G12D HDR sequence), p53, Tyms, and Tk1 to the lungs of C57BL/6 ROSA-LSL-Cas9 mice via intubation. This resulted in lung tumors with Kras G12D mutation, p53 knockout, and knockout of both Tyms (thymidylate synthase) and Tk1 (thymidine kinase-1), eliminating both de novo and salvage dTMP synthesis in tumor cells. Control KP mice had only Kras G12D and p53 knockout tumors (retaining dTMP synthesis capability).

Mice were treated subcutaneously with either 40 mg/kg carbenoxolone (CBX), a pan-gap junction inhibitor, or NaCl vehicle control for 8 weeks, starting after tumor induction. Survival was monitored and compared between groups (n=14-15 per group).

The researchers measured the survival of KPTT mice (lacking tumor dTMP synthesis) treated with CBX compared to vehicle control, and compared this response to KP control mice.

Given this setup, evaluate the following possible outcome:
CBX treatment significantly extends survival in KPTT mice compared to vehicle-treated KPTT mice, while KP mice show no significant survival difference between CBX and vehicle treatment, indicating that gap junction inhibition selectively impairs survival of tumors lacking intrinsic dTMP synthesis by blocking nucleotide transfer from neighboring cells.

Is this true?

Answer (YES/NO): YES